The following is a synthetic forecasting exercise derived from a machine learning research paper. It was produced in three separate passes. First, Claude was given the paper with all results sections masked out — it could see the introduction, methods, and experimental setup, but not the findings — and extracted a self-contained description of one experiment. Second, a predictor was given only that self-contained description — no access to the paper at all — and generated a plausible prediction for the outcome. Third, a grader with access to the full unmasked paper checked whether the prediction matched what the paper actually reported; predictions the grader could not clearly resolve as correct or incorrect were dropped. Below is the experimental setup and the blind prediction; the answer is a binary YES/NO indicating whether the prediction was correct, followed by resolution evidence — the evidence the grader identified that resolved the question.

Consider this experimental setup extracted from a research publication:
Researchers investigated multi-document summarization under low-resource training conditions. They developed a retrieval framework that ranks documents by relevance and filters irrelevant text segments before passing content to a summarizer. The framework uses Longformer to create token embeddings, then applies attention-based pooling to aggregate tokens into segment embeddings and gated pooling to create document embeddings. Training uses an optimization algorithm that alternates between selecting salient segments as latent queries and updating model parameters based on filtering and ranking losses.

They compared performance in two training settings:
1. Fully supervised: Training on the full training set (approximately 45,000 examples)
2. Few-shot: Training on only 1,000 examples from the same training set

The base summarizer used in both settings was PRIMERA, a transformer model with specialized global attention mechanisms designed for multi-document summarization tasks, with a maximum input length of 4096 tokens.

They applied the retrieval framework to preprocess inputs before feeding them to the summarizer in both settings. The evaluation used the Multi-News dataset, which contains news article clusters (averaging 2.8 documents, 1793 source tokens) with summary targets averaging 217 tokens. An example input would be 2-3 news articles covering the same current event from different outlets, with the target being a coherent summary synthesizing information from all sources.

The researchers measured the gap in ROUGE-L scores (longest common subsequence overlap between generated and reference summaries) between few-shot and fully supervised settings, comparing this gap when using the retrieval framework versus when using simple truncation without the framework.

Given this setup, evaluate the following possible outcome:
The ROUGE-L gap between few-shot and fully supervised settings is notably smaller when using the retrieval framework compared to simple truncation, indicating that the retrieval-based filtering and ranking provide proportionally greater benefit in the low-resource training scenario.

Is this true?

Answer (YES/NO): NO